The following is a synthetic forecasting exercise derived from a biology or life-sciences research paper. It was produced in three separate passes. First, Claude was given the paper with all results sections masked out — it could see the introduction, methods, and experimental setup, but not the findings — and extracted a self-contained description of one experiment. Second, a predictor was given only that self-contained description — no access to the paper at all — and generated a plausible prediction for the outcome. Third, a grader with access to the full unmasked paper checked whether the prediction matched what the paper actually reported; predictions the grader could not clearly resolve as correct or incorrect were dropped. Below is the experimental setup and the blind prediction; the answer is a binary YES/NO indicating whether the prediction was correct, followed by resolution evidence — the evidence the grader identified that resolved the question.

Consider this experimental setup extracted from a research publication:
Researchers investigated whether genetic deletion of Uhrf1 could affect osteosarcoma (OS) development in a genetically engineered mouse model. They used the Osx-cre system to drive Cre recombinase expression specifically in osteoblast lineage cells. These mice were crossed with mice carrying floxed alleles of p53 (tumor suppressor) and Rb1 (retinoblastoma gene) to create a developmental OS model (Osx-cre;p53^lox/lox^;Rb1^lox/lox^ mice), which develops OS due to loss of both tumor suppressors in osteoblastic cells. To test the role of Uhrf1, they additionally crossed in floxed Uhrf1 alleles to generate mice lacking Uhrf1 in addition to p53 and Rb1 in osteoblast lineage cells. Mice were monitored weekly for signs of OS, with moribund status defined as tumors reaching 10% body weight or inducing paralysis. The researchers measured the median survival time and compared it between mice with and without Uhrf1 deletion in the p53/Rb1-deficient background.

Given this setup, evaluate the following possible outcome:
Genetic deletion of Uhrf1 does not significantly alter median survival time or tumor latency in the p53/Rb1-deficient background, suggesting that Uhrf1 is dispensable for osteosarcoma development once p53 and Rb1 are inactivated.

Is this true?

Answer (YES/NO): NO